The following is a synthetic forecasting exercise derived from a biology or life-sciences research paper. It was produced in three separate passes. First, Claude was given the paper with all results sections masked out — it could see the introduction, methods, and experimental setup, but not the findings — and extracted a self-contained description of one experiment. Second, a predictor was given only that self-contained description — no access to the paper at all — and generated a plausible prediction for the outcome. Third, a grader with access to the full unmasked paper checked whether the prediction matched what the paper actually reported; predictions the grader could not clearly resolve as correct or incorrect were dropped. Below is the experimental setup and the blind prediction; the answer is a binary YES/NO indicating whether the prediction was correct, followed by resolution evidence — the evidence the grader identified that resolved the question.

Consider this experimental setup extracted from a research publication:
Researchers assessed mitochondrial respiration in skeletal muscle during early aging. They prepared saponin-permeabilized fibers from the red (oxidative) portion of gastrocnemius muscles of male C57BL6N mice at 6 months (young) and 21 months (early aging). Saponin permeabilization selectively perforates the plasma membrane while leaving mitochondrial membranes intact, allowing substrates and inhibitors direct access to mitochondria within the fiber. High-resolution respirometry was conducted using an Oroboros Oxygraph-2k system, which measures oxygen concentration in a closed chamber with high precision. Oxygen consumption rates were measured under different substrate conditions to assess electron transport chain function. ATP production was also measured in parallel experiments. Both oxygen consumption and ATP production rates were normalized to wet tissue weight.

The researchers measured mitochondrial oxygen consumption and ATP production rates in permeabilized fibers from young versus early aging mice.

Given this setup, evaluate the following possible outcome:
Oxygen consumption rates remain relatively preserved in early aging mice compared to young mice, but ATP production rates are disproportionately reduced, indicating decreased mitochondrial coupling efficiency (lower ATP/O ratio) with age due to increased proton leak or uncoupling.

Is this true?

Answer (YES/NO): NO